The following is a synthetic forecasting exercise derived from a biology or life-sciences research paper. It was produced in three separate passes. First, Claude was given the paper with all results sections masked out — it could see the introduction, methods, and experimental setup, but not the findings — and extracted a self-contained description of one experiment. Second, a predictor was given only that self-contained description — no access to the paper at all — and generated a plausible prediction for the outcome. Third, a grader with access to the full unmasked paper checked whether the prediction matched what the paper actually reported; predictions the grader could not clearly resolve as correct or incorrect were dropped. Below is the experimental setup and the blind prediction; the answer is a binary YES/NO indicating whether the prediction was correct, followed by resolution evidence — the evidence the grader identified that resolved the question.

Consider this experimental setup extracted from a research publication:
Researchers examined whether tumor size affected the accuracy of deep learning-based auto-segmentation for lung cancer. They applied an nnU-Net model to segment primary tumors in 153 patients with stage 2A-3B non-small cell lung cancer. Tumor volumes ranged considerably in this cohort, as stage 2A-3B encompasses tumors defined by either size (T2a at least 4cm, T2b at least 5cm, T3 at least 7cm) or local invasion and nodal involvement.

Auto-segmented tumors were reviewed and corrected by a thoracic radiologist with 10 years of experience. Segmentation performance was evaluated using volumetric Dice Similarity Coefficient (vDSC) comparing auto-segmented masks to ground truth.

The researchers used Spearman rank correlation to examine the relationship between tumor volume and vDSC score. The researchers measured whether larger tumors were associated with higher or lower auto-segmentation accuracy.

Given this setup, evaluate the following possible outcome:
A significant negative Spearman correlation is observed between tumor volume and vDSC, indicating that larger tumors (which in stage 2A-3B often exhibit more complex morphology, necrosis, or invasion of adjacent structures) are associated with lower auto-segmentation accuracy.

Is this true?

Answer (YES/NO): NO